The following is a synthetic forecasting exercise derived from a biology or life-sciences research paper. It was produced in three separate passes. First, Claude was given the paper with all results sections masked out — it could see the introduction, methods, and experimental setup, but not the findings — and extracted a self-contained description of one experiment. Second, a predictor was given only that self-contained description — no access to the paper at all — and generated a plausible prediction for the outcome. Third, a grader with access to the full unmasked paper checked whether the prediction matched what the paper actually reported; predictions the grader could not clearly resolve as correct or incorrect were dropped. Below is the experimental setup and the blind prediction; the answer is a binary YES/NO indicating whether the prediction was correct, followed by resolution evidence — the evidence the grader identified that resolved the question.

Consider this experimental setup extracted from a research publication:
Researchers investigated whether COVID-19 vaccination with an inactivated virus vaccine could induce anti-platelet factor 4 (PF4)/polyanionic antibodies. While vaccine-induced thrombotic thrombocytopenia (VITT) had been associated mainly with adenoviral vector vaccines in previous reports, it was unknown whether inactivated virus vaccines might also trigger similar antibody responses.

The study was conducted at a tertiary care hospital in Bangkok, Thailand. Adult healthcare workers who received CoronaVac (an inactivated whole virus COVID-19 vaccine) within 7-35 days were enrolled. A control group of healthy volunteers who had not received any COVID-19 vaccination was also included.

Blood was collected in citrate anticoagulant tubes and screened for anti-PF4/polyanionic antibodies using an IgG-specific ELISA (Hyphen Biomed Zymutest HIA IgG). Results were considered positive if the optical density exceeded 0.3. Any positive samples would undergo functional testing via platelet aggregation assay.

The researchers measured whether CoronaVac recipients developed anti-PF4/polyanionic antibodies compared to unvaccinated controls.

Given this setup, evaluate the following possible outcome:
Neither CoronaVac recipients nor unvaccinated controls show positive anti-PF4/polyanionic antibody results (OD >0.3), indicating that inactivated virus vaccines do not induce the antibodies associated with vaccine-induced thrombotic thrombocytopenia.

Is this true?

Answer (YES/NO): NO